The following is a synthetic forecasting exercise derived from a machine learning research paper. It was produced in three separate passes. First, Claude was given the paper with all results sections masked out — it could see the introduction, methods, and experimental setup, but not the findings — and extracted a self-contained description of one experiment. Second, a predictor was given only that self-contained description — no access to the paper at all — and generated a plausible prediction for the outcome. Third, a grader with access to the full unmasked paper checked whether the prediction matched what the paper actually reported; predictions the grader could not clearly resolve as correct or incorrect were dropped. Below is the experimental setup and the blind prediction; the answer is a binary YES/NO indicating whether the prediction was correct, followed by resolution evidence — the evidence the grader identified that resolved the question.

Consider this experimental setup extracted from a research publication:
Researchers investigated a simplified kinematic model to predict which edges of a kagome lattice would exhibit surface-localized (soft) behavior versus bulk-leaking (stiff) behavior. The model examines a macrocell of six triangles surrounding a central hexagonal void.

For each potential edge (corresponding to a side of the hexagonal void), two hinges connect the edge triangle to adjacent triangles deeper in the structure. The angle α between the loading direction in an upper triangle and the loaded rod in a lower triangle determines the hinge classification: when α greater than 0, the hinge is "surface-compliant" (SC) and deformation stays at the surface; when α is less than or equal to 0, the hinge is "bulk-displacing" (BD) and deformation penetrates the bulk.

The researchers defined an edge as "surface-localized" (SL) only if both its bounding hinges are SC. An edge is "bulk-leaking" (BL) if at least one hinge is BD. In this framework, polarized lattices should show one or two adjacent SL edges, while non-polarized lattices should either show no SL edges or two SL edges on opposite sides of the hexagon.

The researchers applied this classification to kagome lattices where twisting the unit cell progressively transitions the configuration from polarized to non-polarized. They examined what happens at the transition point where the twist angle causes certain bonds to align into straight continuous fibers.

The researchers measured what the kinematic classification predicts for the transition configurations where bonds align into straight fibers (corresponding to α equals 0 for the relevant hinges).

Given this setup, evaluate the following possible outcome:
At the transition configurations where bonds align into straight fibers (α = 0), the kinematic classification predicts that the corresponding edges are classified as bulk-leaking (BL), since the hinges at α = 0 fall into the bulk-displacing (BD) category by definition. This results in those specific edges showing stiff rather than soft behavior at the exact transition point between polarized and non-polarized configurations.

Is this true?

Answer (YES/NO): YES